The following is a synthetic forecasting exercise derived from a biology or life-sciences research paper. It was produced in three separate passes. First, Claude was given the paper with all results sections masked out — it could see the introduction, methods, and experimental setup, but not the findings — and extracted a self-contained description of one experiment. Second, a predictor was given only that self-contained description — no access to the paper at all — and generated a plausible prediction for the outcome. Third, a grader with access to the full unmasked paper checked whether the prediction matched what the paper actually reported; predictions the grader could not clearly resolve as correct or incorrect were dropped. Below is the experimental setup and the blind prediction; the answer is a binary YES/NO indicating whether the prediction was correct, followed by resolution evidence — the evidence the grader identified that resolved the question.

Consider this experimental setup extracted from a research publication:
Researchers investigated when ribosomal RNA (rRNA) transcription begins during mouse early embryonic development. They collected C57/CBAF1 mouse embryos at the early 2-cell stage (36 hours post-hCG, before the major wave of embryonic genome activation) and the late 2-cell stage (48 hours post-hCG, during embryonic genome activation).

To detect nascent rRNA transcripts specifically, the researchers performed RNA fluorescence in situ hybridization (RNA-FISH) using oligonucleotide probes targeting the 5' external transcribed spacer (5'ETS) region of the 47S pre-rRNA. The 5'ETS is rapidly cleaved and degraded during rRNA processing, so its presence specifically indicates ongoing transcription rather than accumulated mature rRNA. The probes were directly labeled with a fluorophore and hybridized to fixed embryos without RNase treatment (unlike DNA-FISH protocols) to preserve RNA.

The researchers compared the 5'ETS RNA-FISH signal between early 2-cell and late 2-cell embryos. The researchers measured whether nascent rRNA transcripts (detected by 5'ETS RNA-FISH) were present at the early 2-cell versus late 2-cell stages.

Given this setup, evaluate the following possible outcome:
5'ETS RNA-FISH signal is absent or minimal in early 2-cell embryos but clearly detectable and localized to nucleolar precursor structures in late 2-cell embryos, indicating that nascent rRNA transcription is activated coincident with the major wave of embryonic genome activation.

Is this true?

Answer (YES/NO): YES